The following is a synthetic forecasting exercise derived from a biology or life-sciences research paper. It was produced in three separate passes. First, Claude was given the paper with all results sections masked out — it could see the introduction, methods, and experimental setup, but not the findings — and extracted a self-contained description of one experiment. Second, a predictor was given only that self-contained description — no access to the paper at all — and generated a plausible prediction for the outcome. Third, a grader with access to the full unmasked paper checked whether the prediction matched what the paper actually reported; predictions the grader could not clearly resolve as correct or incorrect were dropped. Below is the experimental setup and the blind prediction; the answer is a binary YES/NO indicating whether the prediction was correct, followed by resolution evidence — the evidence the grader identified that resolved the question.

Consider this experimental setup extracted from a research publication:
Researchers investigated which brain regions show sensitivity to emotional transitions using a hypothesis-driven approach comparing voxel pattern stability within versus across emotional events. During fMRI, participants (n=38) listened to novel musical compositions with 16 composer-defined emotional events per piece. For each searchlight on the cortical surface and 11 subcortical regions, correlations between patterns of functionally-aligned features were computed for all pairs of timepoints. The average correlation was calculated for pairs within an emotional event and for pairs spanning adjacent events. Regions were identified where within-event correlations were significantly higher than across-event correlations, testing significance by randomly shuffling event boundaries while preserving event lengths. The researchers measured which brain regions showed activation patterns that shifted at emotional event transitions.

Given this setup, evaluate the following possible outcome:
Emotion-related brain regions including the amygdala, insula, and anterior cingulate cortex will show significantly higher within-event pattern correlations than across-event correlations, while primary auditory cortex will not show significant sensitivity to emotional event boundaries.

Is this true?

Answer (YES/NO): NO